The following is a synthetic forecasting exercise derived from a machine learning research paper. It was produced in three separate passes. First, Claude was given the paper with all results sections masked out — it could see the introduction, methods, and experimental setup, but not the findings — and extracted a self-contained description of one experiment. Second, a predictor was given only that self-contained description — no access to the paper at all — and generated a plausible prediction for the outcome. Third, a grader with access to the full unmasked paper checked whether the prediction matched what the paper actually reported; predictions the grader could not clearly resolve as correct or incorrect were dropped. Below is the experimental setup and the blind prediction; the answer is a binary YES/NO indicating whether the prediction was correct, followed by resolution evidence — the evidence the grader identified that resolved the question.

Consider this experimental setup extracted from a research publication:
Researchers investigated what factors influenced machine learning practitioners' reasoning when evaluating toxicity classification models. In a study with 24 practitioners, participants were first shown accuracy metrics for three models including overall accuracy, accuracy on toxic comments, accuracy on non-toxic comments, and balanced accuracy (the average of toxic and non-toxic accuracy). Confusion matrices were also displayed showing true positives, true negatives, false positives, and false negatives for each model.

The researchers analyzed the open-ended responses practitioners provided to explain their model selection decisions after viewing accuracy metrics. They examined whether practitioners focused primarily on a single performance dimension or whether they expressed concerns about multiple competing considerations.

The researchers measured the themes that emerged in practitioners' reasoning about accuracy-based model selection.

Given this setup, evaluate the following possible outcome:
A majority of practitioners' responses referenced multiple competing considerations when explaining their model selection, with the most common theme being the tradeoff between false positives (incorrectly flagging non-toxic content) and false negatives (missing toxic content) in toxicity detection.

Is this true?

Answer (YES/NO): NO